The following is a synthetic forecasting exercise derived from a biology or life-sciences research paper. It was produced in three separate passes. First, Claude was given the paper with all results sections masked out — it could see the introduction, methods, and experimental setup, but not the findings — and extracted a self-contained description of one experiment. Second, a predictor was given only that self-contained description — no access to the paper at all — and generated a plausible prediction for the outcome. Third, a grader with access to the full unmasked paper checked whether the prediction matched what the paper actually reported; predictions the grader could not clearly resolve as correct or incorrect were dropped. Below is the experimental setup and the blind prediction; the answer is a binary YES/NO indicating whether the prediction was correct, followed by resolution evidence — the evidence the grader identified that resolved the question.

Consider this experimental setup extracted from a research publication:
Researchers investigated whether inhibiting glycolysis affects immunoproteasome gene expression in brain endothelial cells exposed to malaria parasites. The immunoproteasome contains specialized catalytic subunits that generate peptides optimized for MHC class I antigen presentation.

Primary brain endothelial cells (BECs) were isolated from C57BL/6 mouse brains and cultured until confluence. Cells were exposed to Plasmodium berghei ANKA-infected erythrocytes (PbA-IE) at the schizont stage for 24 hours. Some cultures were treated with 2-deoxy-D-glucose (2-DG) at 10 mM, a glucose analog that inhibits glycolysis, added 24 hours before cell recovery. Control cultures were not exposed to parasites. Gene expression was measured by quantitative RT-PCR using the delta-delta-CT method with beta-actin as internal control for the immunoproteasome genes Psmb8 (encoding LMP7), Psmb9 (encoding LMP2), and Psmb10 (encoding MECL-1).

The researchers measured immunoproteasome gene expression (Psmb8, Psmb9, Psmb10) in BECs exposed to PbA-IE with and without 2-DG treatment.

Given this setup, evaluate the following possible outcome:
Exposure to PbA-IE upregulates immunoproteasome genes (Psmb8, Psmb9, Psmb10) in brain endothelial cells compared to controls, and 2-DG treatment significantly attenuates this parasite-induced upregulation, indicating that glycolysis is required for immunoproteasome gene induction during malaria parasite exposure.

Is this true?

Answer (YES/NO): YES